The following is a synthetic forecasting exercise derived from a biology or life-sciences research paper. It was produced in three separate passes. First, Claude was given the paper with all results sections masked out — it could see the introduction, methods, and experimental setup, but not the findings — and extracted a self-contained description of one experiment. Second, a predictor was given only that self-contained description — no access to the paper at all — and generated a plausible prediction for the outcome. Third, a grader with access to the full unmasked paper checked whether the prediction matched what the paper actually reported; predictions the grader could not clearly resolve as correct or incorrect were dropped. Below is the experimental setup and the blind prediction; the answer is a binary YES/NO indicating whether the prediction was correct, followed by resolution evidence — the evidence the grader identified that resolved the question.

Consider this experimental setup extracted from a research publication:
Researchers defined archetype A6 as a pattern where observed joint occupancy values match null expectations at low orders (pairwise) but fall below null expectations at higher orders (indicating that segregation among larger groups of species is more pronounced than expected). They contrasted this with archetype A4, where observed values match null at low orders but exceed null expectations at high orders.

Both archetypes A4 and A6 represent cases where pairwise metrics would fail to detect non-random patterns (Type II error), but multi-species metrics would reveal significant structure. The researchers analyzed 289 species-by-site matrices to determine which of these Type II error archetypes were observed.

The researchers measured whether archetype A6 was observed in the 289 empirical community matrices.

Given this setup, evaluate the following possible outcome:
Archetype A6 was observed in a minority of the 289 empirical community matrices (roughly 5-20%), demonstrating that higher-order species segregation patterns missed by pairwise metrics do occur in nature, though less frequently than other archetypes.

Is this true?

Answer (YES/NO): NO